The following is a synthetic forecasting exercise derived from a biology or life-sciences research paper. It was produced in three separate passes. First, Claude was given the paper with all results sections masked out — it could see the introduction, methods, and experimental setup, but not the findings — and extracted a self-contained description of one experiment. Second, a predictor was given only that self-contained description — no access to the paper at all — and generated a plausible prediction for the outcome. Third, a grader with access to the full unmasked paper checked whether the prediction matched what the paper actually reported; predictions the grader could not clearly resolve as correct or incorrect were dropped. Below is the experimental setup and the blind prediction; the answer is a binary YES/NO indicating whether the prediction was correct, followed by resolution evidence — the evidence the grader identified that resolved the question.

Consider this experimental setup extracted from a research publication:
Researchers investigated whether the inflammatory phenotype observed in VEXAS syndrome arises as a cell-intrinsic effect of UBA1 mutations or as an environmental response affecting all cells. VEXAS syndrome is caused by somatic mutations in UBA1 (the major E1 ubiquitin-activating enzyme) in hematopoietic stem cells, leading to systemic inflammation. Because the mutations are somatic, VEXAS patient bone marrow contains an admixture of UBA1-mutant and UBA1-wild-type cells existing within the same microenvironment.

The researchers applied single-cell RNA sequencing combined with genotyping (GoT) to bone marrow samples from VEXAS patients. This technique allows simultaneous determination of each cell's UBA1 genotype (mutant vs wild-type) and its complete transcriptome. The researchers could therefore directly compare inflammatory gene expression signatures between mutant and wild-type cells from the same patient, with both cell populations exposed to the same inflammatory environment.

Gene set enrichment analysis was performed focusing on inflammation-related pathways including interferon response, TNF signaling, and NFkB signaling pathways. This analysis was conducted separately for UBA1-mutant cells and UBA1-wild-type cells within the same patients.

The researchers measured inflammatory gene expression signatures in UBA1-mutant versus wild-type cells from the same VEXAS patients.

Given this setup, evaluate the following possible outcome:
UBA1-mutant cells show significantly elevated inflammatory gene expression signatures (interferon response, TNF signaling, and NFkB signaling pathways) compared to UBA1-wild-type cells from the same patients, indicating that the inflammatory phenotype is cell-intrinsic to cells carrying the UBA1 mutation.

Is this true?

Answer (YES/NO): YES